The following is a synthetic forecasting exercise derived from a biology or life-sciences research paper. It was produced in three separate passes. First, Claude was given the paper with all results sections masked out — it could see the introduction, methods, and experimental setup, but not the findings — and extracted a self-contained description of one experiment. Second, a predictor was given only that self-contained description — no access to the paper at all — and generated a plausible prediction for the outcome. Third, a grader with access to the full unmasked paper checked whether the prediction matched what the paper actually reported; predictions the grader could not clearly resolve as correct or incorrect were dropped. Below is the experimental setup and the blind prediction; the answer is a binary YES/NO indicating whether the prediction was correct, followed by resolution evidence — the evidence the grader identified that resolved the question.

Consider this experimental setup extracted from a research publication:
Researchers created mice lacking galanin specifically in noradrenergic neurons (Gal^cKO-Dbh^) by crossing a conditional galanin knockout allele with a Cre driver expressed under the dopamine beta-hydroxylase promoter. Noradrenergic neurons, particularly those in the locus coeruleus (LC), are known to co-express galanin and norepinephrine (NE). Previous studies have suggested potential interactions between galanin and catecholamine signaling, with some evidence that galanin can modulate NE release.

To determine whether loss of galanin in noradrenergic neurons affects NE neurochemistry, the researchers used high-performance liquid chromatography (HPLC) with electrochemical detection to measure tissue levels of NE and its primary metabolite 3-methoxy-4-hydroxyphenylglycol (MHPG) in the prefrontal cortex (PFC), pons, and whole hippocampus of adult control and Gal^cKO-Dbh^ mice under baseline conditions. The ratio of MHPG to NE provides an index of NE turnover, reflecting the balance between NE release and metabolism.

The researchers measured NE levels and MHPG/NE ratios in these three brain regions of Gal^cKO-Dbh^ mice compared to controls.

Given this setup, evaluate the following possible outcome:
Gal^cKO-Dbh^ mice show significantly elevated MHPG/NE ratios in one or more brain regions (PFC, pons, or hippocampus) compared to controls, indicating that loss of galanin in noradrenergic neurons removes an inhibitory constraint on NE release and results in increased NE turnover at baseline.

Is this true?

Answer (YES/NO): NO